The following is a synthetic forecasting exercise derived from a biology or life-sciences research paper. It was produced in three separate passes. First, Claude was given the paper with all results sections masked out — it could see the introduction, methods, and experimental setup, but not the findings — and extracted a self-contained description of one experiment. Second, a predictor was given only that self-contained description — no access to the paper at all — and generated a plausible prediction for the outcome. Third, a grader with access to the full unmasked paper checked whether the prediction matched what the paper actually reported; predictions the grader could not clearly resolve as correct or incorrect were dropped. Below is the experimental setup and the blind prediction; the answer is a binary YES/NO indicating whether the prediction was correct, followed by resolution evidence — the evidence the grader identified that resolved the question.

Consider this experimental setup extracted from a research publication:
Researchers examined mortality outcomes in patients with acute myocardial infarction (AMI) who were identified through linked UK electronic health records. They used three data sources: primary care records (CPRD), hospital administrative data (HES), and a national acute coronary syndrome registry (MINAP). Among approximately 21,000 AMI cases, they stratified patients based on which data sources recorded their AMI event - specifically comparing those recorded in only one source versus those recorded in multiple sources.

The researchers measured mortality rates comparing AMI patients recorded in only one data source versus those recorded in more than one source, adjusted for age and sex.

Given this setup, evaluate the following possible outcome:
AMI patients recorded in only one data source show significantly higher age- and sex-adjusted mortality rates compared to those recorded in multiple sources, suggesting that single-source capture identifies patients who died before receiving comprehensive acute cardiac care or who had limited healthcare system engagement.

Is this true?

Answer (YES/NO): YES